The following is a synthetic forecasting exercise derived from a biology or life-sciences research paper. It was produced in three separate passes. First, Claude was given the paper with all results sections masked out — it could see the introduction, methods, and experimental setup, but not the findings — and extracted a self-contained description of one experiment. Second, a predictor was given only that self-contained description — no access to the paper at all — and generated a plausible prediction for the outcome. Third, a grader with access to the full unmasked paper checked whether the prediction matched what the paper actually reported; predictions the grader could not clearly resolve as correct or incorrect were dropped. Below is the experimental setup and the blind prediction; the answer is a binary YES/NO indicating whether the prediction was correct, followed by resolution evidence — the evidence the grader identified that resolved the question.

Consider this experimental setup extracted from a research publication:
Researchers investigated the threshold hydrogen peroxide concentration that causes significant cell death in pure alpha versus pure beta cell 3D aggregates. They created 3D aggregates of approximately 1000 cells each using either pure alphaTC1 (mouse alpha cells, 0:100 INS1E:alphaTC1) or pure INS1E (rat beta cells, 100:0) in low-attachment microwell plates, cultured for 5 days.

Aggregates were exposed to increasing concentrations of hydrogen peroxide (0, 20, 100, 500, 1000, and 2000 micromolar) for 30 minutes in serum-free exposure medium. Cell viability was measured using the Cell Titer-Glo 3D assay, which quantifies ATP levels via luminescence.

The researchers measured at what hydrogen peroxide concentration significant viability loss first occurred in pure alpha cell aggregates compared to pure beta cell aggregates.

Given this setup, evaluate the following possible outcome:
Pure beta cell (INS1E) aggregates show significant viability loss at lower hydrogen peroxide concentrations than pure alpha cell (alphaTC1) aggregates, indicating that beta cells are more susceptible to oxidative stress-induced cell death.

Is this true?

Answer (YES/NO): NO